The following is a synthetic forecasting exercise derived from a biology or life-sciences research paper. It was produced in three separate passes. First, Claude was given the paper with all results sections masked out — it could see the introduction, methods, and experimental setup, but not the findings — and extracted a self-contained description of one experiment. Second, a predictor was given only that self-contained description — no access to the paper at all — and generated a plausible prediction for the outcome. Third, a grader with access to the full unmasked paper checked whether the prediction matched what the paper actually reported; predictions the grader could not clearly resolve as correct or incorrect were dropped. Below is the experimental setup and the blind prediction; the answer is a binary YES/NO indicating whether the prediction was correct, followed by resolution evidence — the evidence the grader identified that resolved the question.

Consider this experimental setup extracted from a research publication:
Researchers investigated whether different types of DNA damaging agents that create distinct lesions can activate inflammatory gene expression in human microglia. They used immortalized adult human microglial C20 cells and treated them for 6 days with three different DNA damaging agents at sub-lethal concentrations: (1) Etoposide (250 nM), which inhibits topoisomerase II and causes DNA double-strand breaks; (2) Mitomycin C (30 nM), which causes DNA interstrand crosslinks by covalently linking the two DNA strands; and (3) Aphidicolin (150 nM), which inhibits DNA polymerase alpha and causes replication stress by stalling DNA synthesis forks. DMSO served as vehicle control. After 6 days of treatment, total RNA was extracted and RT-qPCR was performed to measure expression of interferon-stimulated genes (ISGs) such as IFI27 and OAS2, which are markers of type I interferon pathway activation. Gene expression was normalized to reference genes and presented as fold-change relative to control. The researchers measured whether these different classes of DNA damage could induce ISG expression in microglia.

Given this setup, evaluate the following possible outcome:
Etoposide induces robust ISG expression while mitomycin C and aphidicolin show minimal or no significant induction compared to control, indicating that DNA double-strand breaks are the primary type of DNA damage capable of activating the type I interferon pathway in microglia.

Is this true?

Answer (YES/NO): NO